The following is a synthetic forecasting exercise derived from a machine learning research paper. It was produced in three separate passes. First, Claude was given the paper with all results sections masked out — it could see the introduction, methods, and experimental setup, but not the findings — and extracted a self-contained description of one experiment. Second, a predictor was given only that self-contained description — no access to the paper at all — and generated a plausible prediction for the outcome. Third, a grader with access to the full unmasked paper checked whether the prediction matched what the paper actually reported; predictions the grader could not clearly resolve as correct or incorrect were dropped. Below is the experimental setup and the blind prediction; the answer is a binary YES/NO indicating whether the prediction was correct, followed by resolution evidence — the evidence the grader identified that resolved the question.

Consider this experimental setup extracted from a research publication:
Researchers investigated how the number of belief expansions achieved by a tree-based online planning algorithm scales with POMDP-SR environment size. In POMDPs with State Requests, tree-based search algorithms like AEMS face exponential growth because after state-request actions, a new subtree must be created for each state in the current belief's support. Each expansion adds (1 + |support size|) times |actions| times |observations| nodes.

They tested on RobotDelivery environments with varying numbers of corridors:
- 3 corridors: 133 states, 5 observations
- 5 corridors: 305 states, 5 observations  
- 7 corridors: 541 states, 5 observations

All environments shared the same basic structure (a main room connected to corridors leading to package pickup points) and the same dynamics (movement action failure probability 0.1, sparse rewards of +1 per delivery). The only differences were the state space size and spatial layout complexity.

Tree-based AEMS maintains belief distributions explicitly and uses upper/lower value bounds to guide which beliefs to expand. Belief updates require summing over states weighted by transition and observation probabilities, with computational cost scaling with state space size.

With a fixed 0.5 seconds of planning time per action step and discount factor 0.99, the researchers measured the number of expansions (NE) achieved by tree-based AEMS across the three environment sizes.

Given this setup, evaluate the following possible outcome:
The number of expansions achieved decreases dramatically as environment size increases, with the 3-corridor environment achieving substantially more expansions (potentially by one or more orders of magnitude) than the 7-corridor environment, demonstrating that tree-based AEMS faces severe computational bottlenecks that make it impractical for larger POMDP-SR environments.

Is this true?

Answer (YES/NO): NO